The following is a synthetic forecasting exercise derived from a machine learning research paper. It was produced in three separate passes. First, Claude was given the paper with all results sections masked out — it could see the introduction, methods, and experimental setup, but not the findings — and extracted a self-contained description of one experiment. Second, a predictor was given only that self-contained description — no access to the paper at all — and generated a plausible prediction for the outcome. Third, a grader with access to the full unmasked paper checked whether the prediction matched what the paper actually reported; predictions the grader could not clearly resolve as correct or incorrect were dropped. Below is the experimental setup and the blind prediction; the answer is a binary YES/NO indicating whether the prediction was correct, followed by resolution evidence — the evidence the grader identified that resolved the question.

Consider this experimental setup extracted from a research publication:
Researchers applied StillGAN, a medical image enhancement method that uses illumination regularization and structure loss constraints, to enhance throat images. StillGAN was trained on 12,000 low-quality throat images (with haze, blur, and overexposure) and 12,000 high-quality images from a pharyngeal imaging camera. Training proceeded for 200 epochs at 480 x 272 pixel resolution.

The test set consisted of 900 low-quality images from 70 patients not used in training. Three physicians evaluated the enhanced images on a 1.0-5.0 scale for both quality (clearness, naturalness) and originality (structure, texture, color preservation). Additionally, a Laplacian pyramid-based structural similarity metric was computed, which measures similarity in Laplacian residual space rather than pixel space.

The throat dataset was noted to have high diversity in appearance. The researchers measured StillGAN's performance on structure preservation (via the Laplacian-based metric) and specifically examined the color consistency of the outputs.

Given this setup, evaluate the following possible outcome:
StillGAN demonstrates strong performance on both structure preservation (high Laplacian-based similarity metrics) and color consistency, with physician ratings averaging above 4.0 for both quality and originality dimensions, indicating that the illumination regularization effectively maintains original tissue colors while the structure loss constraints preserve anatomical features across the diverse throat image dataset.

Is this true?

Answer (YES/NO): NO